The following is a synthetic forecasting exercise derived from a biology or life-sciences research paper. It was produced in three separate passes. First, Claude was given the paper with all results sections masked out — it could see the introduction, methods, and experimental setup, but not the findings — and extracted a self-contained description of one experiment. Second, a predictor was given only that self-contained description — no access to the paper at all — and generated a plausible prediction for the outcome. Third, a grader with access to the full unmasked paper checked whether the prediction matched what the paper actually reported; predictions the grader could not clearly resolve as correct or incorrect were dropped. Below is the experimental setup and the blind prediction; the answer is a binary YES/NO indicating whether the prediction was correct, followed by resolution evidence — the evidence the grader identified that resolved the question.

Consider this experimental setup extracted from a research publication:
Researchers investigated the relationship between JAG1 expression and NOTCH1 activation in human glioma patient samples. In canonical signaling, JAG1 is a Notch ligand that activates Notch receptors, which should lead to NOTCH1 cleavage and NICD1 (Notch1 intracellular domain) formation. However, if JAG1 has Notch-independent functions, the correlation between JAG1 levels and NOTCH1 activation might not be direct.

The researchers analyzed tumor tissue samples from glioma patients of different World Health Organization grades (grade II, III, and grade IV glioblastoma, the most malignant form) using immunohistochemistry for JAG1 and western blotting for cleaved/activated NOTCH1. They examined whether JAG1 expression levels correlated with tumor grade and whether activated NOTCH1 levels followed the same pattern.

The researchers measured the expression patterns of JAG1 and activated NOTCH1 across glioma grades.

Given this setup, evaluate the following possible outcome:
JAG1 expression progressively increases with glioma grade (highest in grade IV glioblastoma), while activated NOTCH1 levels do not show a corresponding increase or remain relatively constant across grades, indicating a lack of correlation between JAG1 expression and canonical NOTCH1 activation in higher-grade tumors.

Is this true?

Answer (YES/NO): YES